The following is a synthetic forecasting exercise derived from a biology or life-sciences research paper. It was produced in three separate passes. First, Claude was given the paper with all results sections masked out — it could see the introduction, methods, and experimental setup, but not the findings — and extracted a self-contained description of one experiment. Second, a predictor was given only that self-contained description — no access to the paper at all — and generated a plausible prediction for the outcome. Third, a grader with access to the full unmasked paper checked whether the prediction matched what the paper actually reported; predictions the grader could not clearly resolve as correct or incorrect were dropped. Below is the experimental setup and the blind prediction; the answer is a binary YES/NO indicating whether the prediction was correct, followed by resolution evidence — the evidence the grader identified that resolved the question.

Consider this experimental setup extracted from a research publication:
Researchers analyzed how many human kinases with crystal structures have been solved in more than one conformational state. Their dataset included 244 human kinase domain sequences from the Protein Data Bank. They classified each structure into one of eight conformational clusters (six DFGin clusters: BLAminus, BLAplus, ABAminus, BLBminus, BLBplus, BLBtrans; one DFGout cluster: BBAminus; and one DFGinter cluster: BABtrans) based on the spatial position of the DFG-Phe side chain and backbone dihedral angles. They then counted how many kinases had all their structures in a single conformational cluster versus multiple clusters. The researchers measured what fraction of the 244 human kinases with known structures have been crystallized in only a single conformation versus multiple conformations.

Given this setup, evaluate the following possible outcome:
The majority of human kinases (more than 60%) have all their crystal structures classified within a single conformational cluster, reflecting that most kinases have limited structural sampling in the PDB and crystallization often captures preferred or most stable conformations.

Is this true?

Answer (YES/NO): YES